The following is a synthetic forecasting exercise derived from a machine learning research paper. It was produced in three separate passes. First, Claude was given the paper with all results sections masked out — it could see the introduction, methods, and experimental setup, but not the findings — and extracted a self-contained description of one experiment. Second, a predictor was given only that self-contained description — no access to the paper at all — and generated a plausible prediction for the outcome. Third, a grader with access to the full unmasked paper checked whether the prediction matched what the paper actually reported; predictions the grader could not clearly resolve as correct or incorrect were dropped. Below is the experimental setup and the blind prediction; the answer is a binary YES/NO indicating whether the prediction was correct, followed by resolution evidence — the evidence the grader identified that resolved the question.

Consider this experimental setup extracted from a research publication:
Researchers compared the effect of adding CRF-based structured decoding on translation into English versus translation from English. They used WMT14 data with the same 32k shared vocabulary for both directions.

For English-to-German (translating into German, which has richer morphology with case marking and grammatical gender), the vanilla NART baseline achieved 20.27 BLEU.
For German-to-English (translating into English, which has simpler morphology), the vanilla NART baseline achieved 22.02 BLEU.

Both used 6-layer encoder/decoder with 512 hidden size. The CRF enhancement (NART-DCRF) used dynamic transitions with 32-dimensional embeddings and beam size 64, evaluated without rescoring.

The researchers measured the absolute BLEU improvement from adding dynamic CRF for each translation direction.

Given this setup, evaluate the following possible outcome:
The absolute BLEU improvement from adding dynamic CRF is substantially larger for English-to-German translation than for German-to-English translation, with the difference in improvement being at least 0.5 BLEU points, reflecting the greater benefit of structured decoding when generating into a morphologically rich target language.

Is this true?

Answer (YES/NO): NO